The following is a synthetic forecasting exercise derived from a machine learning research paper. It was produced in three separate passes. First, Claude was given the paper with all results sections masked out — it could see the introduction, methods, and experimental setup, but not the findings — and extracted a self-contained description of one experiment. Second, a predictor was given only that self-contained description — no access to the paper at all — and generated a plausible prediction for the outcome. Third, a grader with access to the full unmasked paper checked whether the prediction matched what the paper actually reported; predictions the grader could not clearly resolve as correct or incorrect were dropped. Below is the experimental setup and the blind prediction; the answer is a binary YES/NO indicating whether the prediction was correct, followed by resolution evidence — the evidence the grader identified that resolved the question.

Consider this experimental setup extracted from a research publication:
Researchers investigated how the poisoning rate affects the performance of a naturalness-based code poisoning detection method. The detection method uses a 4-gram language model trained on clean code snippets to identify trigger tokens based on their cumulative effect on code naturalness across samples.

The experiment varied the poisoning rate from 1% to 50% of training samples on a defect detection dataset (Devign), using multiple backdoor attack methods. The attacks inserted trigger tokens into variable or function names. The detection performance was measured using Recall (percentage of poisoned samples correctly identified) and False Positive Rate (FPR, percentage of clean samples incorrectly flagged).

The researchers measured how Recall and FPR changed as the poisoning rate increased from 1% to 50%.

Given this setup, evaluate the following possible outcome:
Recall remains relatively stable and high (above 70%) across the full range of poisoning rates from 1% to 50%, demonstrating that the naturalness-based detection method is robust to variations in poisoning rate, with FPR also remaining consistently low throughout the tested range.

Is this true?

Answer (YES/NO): YES